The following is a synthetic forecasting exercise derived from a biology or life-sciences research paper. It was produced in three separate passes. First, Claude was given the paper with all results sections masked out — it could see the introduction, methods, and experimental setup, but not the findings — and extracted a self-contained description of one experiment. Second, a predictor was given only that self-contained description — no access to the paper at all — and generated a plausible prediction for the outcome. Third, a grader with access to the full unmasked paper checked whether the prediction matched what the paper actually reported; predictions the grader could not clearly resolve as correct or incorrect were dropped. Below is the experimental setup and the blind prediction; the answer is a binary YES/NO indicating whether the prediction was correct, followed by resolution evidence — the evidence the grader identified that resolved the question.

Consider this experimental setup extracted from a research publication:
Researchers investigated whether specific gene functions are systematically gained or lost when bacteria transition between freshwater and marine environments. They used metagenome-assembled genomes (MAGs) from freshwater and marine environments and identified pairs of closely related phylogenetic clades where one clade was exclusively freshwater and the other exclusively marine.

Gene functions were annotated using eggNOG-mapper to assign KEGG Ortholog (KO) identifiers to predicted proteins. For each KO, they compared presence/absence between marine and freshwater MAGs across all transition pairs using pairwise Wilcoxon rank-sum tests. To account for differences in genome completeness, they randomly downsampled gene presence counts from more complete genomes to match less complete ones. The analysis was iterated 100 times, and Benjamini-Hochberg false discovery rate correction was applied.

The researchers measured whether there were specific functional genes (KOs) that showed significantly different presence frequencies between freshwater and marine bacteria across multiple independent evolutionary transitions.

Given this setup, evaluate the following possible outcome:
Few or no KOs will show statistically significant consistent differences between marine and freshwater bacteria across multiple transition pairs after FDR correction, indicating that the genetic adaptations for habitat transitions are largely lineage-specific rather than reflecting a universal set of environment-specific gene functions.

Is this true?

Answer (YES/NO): NO